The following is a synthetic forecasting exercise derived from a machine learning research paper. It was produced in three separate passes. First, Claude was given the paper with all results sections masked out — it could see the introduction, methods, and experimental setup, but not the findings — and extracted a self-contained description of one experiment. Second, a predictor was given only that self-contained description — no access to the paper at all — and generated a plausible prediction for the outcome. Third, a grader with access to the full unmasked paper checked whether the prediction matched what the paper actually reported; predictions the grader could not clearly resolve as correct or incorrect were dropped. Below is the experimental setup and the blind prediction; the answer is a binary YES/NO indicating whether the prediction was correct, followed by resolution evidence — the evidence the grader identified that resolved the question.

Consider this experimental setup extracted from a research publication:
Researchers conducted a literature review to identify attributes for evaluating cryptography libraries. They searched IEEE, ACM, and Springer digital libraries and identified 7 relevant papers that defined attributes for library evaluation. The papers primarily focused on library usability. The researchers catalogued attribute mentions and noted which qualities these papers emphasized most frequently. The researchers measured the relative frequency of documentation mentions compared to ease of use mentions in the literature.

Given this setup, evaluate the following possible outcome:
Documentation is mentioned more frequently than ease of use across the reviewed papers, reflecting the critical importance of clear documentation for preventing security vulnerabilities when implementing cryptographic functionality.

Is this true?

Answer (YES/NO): NO